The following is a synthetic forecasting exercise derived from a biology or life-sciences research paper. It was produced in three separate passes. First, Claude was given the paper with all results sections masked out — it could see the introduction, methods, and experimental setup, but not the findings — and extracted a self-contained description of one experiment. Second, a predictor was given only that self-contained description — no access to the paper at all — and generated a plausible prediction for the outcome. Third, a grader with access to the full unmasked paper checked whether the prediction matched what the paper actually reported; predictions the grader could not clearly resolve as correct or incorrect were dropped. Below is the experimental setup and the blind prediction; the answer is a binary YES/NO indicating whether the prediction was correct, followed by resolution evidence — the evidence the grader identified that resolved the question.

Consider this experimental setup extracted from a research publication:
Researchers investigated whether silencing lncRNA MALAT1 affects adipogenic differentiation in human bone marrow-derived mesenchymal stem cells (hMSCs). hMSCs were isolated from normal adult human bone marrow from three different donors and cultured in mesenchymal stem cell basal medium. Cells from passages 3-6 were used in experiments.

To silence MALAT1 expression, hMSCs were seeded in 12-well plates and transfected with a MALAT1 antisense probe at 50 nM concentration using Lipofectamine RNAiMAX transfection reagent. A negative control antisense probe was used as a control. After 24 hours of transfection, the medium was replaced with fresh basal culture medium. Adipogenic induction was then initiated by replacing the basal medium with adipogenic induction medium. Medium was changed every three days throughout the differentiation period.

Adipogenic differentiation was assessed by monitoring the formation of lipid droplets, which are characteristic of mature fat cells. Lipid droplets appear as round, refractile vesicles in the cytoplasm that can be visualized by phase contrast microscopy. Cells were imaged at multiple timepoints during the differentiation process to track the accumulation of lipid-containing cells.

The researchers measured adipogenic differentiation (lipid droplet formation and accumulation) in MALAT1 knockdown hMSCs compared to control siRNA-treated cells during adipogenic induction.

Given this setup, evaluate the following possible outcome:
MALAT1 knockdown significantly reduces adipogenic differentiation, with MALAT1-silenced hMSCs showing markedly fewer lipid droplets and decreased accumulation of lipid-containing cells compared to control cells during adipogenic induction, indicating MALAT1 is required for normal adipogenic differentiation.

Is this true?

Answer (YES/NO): YES